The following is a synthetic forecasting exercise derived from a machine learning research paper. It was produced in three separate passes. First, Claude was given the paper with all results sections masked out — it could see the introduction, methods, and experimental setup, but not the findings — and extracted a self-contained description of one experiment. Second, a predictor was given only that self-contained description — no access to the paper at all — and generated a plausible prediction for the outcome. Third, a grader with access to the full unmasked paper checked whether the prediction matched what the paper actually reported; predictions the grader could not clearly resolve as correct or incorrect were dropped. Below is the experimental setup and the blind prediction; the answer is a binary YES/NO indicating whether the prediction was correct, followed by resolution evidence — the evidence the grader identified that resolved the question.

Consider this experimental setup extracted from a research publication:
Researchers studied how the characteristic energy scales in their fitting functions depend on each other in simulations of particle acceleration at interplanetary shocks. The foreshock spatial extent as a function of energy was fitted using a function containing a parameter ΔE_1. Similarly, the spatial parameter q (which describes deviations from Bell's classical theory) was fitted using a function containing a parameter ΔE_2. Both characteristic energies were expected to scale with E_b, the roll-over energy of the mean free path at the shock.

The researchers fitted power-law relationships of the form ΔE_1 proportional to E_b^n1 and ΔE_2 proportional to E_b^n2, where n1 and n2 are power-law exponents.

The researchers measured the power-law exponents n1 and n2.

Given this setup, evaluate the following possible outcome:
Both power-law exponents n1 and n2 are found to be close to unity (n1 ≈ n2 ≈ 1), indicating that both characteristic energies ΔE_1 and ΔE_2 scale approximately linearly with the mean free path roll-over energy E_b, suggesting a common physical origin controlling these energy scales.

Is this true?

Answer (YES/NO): NO